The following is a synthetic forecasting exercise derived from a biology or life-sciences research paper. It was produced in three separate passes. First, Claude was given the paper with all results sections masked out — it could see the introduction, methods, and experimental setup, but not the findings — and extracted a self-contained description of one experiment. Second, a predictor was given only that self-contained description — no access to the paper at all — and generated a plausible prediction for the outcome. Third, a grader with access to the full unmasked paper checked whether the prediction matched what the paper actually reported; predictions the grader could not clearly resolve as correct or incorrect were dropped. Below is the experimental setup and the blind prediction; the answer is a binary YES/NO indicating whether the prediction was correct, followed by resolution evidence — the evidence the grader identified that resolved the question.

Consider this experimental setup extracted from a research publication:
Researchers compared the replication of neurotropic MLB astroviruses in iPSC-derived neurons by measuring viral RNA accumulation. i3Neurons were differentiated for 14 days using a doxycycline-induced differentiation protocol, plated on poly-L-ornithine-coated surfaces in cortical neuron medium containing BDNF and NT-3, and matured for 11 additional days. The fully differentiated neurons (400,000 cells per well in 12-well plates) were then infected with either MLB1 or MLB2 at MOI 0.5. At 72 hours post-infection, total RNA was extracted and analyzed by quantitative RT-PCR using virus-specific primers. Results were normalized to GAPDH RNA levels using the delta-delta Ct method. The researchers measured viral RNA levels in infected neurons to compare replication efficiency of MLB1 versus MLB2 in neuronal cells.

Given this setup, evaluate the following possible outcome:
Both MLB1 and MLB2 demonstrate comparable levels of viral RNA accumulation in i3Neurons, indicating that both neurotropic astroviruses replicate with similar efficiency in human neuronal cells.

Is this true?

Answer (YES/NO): NO